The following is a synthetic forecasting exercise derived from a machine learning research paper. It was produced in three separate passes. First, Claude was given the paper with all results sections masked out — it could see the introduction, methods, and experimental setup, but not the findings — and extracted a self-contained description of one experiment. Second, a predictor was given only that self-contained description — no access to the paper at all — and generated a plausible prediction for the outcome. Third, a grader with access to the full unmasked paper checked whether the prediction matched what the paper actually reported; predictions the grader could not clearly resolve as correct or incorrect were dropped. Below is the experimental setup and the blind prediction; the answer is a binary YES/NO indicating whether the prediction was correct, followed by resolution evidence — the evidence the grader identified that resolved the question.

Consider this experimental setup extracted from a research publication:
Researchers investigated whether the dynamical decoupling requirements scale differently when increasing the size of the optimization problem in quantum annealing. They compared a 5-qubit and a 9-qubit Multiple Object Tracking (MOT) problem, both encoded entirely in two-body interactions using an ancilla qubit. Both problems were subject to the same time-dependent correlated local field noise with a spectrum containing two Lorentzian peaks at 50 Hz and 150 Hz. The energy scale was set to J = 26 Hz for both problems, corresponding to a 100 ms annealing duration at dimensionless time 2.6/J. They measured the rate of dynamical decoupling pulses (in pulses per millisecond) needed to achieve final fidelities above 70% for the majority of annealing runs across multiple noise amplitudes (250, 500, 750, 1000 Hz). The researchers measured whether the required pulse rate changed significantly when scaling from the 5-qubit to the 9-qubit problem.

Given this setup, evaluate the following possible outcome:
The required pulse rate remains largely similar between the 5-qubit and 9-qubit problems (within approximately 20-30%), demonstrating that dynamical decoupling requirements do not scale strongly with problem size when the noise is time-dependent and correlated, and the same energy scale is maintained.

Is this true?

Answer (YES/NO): YES